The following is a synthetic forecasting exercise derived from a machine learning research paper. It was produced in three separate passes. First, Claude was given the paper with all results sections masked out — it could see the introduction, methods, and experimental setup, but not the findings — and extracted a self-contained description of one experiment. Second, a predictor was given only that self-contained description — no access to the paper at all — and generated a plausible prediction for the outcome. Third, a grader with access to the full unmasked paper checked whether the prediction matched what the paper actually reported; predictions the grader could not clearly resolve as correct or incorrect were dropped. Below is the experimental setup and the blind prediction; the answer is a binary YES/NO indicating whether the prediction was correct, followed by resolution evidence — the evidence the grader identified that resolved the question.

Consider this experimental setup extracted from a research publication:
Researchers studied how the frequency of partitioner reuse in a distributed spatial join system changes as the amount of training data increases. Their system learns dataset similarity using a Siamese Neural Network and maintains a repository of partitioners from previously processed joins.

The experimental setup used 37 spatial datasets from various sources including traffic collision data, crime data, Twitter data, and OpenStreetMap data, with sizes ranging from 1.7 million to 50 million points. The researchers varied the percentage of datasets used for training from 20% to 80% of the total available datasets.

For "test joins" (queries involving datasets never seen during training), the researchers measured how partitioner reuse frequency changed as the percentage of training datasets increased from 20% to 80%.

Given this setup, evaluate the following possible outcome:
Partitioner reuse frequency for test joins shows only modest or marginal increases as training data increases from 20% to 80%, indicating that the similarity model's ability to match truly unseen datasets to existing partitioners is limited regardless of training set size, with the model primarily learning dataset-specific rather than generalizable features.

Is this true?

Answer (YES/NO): NO